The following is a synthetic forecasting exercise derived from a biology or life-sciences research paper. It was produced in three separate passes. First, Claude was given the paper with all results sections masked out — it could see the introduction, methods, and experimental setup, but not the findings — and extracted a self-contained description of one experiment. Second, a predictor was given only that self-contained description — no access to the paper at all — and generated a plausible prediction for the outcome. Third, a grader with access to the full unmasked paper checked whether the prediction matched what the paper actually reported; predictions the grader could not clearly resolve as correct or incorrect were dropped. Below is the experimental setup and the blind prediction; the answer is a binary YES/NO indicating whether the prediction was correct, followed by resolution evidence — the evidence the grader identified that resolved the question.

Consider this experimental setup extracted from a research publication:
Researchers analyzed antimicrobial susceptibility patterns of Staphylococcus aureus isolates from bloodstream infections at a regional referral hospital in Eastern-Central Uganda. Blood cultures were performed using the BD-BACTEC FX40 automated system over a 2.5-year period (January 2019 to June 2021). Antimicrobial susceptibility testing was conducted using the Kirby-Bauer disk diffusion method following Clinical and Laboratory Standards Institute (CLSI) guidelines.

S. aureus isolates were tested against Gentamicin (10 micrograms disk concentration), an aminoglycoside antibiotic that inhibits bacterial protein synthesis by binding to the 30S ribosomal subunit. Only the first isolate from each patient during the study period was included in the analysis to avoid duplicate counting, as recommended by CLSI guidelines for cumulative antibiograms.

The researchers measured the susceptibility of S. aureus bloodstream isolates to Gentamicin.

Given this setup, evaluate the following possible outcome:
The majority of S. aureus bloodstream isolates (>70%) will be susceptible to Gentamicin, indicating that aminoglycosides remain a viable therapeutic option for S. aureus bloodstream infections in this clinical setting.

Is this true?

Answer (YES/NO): YES